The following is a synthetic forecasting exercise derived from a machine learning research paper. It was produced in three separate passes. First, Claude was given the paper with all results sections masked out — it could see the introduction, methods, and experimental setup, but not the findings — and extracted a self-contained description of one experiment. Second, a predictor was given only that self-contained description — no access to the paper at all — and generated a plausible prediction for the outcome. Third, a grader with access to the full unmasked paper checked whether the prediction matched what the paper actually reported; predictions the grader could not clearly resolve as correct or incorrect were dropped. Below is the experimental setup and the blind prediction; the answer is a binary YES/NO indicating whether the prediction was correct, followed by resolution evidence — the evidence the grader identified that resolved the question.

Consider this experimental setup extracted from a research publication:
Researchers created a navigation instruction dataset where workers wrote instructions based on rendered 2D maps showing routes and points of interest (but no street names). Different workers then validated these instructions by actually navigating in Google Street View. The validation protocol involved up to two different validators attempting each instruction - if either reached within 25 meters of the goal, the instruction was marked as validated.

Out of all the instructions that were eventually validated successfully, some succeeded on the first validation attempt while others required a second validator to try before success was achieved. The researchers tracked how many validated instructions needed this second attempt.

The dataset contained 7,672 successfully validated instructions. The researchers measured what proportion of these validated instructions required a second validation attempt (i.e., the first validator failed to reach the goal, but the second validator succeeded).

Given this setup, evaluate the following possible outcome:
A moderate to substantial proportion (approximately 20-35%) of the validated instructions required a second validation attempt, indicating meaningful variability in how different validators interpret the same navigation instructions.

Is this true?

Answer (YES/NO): NO